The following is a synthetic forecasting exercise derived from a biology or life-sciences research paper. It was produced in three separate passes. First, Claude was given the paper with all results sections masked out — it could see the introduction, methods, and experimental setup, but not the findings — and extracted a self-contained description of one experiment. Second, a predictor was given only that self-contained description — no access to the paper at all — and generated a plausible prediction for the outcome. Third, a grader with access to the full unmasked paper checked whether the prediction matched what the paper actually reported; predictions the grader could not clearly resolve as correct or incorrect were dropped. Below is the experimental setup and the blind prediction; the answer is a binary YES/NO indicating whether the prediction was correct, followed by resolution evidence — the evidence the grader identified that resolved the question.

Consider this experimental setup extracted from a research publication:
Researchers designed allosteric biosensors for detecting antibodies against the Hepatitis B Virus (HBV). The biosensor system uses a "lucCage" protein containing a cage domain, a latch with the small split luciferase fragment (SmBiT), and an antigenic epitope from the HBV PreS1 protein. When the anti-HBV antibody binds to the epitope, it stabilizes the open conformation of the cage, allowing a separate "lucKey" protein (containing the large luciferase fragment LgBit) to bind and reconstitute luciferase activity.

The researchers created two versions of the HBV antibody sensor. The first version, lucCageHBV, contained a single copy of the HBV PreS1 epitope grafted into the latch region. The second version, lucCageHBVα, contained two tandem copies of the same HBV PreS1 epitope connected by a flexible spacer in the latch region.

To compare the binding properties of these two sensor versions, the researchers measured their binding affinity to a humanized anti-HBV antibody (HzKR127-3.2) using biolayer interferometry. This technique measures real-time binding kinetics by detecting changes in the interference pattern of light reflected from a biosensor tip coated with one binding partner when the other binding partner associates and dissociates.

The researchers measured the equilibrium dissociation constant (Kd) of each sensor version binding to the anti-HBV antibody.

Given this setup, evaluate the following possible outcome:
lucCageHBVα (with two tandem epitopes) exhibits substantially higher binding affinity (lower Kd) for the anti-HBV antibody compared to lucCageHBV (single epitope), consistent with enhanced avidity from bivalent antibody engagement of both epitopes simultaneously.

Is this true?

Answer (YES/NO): YES